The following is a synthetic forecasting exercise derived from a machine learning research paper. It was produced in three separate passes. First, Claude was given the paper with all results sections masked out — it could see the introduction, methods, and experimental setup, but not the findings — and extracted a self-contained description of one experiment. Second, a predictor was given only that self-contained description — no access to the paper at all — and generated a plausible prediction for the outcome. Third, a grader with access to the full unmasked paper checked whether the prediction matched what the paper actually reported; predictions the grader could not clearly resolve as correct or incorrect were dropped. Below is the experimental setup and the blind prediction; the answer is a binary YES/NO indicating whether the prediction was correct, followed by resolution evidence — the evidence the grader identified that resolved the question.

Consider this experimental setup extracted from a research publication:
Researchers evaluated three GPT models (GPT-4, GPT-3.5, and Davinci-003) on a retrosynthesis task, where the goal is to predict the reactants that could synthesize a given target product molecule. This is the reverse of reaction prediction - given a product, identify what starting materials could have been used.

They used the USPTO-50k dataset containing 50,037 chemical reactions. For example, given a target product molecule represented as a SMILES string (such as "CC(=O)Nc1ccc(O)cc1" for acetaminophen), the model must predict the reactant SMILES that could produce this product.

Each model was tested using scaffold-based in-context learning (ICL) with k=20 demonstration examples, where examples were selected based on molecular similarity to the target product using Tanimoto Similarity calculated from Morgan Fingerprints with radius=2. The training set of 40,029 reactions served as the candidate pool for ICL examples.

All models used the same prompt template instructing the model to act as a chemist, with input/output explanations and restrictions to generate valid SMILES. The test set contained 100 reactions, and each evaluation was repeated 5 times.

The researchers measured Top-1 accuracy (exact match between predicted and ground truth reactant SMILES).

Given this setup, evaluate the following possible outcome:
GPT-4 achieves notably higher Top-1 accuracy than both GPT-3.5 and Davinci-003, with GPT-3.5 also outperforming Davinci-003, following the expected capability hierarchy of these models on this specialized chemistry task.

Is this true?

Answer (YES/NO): NO